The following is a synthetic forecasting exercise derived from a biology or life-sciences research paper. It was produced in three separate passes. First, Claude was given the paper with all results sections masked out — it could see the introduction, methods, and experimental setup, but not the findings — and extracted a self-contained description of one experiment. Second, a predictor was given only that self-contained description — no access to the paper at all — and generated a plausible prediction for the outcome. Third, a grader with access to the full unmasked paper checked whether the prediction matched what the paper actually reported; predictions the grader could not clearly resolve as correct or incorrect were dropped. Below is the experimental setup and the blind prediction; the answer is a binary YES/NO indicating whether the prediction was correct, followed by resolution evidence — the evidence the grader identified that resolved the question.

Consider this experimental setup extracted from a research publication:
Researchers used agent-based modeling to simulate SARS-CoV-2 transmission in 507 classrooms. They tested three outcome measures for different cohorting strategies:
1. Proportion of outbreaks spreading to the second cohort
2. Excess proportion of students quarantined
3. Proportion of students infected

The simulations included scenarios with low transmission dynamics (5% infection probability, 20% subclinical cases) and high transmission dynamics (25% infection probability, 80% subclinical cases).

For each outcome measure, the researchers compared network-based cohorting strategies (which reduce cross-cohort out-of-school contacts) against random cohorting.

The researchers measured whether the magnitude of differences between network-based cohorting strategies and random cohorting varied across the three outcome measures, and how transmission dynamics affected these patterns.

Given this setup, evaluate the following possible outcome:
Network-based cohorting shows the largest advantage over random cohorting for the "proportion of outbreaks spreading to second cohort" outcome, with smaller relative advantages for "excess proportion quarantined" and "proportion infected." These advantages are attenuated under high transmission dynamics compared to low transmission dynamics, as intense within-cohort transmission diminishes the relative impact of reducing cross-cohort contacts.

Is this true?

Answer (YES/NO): NO